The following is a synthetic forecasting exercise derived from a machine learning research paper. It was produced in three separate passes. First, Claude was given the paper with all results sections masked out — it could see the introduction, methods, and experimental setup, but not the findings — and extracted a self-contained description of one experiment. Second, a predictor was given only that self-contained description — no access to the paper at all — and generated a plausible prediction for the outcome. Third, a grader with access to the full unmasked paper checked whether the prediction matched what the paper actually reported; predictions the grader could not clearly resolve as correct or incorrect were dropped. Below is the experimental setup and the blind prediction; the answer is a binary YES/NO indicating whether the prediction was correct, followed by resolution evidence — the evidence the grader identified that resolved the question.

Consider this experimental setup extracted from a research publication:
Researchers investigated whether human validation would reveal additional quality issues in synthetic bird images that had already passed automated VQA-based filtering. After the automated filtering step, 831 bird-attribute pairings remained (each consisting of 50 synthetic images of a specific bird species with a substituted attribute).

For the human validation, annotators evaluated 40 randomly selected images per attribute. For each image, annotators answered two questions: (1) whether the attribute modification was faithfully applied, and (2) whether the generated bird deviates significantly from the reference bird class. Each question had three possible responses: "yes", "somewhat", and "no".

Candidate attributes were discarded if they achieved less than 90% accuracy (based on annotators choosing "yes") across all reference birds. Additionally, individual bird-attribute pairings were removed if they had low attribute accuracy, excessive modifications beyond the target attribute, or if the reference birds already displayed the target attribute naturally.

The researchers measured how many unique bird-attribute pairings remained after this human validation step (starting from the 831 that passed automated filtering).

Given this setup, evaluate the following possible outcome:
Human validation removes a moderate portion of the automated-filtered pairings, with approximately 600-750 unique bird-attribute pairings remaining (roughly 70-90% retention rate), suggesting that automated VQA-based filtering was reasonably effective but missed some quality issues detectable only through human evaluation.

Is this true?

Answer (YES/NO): NO